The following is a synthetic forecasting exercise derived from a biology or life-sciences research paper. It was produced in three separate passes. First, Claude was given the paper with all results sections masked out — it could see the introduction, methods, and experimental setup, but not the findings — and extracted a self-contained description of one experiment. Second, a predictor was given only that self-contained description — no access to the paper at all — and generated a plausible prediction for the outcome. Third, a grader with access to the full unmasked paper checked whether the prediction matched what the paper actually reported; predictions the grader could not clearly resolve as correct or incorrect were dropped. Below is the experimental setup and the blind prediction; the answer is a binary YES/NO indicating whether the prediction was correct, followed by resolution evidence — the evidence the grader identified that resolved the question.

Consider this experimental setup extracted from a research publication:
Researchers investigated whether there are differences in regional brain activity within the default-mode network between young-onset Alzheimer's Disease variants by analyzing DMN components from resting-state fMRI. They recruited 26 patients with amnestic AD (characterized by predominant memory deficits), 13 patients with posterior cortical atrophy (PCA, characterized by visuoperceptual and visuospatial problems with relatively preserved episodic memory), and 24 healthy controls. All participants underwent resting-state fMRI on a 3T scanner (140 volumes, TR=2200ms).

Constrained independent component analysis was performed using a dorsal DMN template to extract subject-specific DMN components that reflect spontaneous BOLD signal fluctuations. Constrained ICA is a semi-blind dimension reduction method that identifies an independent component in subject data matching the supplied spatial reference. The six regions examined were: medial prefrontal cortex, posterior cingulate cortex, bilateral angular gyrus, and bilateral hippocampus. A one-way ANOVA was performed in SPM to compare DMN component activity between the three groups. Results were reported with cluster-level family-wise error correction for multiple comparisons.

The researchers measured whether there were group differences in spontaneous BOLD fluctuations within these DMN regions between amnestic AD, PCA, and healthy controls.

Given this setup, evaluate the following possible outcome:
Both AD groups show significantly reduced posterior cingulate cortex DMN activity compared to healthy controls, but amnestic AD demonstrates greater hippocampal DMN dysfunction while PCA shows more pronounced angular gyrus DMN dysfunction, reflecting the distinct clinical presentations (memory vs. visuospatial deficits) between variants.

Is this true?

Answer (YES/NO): NO